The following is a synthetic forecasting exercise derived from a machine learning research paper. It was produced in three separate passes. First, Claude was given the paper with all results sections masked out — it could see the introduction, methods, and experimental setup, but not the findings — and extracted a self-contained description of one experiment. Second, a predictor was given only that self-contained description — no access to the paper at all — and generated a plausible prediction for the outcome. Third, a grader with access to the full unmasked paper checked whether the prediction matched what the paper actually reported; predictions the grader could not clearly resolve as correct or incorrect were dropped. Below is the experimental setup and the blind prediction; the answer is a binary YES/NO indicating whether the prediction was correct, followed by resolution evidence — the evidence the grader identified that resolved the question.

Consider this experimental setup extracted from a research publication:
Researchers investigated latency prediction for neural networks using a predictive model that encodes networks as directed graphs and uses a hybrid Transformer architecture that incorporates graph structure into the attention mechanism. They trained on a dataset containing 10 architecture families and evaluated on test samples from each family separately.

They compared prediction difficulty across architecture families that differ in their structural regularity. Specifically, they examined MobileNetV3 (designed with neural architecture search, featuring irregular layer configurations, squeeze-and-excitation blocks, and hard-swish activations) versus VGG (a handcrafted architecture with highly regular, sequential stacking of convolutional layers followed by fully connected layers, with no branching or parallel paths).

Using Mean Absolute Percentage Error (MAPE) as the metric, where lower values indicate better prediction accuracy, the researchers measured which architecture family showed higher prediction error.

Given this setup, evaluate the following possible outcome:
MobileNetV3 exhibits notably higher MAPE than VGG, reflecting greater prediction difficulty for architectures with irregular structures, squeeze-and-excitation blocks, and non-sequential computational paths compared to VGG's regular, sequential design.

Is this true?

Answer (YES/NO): NO